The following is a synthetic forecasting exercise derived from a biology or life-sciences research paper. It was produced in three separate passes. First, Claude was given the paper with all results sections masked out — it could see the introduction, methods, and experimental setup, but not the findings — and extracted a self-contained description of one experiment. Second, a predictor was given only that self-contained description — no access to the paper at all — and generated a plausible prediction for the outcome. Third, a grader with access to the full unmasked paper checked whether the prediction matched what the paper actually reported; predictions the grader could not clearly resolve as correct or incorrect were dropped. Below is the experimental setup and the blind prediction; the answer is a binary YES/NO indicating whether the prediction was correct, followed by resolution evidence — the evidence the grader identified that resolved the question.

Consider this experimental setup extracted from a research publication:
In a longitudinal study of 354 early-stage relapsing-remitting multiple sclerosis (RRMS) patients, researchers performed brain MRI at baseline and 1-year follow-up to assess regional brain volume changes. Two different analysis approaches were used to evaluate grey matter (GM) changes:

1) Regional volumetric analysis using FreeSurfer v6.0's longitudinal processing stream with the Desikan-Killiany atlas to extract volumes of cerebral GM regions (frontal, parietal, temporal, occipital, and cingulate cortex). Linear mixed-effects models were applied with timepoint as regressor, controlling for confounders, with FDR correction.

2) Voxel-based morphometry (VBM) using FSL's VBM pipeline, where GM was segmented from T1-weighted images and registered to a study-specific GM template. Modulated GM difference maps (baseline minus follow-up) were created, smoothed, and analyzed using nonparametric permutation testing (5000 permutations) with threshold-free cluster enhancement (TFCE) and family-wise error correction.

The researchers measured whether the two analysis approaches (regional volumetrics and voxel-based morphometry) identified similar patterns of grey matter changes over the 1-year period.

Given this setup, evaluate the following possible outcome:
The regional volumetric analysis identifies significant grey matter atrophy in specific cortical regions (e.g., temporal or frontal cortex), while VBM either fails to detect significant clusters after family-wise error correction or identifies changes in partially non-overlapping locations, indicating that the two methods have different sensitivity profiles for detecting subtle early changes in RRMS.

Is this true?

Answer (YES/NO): YES